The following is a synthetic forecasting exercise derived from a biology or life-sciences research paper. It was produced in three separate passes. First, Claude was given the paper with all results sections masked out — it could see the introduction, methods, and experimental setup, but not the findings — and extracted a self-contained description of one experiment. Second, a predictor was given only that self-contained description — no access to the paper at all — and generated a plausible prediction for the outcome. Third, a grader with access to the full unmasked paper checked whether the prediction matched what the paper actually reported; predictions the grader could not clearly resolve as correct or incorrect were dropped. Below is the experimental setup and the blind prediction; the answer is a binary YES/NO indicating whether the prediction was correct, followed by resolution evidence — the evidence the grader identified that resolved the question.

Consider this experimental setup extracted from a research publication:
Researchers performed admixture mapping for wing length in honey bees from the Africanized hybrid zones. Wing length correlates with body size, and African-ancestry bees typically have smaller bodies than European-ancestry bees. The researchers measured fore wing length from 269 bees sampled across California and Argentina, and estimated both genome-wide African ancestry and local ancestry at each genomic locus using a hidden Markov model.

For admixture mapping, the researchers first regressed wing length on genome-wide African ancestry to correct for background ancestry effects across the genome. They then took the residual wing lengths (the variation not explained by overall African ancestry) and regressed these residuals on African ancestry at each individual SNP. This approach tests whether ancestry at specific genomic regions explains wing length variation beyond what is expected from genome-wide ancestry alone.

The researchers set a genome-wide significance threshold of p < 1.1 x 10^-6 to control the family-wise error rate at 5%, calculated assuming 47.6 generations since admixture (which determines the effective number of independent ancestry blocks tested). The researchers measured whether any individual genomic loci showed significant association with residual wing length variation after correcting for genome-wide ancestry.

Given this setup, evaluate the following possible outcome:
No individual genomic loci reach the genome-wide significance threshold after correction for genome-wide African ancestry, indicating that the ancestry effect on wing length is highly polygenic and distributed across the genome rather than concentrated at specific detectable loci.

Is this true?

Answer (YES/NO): YES